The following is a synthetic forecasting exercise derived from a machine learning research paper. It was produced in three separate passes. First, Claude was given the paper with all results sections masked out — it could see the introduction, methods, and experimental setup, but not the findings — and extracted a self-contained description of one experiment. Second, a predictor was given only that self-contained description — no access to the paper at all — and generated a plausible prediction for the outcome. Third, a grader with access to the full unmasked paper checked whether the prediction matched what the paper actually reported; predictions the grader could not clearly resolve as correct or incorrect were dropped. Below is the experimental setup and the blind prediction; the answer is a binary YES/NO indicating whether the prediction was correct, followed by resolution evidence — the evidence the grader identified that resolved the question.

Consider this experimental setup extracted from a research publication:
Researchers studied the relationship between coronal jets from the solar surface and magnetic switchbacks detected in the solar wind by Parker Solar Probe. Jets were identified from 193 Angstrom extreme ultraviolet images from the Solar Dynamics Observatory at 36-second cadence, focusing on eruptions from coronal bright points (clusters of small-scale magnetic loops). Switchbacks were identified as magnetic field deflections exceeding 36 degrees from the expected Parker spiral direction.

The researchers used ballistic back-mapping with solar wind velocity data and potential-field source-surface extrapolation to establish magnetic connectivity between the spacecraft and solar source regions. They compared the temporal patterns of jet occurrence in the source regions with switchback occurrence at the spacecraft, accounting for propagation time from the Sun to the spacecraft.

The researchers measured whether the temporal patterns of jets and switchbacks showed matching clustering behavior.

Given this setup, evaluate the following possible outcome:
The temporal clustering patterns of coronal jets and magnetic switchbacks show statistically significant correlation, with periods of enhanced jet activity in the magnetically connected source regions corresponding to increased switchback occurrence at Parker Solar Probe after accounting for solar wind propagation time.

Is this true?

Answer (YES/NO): NO